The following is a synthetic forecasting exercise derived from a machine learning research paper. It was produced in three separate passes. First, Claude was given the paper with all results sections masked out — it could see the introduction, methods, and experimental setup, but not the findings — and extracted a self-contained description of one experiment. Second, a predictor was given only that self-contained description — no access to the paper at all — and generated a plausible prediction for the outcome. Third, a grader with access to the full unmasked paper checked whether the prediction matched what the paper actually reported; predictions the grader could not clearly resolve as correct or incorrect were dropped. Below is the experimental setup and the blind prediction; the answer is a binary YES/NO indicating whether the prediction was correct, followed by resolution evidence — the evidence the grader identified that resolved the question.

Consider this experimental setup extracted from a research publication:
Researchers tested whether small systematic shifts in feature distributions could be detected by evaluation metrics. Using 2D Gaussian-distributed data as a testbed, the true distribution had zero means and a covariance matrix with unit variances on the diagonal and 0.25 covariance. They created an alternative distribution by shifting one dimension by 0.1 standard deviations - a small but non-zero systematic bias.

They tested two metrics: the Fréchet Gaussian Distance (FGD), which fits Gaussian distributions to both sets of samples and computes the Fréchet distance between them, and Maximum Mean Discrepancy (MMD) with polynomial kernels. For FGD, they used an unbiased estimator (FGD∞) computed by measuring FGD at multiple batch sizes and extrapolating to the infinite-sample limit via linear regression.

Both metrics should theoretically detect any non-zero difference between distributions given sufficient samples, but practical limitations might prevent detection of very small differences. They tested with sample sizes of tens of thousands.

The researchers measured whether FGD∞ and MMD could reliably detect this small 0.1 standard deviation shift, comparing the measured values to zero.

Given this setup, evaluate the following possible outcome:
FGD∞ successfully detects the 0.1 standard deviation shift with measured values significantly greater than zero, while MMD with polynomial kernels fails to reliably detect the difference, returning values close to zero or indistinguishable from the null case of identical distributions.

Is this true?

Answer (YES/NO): NO